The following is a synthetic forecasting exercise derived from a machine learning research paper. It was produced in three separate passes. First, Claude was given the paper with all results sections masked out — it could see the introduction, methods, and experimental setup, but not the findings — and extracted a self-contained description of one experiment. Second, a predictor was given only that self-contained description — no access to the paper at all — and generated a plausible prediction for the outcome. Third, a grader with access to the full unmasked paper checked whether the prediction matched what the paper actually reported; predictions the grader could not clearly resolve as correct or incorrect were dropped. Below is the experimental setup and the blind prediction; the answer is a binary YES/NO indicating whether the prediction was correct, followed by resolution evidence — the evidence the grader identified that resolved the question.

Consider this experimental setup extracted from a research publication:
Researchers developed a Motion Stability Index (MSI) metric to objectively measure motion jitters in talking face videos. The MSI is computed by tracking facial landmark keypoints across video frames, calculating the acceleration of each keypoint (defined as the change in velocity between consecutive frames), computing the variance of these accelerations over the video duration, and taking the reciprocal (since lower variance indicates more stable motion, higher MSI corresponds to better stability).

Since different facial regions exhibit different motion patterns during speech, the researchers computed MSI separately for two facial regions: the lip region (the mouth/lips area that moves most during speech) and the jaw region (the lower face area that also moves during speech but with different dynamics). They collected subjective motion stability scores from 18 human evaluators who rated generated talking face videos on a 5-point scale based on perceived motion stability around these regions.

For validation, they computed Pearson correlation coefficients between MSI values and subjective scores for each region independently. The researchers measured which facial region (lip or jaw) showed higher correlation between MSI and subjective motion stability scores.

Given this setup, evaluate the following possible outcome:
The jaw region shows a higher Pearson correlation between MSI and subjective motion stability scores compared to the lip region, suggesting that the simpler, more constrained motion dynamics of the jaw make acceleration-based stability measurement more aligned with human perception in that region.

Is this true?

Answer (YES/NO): YES